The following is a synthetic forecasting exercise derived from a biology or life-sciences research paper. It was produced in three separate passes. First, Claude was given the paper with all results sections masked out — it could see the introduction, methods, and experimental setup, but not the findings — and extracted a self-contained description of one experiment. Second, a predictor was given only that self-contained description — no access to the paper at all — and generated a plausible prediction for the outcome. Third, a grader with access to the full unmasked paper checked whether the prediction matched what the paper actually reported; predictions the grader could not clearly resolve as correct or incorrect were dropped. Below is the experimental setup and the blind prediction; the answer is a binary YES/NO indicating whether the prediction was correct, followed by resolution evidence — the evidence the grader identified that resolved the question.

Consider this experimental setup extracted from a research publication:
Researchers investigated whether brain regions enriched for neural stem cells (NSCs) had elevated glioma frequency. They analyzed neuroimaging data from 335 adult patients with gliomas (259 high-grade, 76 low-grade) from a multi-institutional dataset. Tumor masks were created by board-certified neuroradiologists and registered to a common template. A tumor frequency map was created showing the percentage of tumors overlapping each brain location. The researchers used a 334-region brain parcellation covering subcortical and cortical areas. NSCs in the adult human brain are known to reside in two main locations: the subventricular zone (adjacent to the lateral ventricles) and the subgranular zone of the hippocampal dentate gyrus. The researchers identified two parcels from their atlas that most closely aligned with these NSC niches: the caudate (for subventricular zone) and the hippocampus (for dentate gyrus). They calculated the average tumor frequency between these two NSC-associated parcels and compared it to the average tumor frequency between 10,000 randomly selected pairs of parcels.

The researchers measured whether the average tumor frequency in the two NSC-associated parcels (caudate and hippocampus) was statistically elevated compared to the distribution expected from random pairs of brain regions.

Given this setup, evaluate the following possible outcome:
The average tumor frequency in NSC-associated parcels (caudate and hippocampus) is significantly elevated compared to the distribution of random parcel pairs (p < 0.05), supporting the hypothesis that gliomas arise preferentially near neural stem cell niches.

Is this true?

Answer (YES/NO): YES